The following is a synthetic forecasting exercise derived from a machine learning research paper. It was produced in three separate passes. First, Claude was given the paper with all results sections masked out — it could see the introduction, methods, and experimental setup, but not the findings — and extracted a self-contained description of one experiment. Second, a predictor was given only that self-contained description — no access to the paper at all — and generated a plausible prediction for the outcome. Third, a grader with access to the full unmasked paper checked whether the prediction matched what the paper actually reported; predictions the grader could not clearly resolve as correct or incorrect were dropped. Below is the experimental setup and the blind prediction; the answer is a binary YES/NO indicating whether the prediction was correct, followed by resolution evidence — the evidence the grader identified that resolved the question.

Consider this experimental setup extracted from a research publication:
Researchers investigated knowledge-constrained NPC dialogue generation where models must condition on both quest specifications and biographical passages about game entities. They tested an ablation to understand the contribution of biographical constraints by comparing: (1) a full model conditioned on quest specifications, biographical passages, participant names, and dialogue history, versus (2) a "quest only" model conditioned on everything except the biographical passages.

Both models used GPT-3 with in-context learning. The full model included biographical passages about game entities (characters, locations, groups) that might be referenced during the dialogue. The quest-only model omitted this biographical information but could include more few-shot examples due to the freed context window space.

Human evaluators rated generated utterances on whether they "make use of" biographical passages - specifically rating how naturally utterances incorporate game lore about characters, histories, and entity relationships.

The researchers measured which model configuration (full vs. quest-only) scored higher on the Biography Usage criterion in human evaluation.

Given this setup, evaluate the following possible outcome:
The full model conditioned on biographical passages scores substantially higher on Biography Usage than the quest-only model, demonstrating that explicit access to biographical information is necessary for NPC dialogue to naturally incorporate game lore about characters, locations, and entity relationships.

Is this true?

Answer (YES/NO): YES